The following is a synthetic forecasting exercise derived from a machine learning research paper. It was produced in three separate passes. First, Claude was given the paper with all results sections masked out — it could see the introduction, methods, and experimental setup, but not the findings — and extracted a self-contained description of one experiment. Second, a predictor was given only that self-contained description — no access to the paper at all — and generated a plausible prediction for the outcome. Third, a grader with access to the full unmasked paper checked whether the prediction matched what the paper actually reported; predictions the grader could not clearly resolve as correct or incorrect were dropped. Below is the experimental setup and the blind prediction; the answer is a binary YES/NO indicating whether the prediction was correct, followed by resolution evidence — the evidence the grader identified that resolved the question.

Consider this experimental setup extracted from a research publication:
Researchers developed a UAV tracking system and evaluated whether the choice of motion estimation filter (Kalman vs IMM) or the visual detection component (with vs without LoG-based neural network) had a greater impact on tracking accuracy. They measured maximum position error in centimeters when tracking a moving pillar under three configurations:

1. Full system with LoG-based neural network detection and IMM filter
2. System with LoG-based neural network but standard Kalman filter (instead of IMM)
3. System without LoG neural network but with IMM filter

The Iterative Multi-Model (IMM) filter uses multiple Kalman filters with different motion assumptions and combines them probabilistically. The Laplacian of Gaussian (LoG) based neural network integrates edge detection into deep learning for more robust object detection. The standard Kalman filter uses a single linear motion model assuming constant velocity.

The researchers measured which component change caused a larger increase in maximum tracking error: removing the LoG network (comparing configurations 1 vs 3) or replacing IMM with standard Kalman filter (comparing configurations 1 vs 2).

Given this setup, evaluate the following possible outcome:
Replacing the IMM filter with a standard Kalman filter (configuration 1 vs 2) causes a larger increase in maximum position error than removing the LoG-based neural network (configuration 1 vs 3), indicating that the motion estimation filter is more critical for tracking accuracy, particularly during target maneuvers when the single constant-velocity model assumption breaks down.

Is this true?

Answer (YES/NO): YES